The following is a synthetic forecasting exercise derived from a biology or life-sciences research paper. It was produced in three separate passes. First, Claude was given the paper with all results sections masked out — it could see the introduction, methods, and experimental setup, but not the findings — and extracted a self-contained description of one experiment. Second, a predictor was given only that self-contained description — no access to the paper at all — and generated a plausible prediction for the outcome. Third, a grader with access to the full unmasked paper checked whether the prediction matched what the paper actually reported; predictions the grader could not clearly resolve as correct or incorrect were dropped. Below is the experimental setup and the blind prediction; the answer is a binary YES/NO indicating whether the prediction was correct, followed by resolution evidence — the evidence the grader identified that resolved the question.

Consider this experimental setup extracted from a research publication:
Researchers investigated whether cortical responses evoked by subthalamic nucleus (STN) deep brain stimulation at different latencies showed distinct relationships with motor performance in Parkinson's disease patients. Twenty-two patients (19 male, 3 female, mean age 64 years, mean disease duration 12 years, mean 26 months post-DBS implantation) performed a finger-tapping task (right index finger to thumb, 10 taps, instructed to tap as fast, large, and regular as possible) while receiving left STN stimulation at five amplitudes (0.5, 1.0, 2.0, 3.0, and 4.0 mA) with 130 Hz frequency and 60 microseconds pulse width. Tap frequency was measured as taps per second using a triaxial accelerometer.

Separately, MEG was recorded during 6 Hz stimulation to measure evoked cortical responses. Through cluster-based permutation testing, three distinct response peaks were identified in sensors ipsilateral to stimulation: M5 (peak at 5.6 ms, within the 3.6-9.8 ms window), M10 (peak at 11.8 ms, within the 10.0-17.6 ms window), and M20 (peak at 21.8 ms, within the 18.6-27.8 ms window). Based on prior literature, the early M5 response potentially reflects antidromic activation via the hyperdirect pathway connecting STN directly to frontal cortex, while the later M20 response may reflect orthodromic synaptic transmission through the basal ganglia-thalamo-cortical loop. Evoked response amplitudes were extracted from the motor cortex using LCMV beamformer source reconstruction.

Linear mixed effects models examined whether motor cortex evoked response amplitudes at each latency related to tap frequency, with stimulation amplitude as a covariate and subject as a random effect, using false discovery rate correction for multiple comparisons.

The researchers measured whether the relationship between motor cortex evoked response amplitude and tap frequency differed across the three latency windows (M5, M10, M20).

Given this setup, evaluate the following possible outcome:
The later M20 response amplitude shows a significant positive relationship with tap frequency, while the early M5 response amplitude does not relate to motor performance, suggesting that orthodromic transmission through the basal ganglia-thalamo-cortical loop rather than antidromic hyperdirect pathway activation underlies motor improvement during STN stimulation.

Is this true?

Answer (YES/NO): NO